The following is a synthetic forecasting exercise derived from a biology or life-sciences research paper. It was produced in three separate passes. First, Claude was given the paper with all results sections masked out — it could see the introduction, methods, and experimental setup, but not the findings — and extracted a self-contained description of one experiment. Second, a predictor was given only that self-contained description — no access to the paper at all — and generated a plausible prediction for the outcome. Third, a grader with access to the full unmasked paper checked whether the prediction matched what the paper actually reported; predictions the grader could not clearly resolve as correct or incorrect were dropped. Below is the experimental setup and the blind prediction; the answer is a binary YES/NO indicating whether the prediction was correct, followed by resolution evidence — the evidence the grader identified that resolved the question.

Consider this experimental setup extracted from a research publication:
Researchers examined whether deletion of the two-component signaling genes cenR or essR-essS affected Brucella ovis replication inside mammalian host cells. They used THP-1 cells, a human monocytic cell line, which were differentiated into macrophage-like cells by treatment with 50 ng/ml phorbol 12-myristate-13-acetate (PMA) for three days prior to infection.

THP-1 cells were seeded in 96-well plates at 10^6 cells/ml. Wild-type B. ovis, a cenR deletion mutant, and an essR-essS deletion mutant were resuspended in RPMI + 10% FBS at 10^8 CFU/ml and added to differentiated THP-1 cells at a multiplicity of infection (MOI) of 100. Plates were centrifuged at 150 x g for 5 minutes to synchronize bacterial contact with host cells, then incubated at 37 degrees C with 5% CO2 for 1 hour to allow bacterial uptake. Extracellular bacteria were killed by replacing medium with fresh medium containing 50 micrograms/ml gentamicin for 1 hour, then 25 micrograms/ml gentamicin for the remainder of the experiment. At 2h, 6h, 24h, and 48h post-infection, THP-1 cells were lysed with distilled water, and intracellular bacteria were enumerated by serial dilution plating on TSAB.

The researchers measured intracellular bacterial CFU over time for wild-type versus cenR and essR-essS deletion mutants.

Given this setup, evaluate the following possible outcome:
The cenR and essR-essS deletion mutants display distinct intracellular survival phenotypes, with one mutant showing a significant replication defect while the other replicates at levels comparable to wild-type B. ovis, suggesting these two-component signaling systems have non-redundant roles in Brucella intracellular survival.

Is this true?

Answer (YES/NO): NO